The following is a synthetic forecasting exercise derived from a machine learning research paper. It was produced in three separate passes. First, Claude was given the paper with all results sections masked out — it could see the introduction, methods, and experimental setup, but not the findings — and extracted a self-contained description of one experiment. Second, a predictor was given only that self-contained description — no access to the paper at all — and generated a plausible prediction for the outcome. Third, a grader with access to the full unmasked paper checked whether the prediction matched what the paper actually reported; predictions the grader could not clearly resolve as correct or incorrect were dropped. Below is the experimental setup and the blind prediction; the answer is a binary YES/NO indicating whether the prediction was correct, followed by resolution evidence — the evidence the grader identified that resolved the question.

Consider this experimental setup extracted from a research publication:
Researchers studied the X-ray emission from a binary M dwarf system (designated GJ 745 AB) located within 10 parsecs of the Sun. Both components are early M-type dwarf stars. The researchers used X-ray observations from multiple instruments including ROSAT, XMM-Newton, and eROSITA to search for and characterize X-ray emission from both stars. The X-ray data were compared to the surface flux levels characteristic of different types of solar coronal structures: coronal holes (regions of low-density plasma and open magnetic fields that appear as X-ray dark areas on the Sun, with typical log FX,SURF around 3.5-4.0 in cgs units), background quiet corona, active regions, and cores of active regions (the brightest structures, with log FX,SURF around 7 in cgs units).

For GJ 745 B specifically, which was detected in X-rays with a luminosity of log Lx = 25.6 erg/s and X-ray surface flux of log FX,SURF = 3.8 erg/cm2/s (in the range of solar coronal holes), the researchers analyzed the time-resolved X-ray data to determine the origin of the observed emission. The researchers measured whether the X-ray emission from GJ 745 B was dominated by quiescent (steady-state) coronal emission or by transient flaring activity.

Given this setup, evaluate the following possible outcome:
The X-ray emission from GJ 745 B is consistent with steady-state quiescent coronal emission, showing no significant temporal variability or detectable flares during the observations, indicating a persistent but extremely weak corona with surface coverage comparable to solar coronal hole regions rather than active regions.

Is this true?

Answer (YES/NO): NO